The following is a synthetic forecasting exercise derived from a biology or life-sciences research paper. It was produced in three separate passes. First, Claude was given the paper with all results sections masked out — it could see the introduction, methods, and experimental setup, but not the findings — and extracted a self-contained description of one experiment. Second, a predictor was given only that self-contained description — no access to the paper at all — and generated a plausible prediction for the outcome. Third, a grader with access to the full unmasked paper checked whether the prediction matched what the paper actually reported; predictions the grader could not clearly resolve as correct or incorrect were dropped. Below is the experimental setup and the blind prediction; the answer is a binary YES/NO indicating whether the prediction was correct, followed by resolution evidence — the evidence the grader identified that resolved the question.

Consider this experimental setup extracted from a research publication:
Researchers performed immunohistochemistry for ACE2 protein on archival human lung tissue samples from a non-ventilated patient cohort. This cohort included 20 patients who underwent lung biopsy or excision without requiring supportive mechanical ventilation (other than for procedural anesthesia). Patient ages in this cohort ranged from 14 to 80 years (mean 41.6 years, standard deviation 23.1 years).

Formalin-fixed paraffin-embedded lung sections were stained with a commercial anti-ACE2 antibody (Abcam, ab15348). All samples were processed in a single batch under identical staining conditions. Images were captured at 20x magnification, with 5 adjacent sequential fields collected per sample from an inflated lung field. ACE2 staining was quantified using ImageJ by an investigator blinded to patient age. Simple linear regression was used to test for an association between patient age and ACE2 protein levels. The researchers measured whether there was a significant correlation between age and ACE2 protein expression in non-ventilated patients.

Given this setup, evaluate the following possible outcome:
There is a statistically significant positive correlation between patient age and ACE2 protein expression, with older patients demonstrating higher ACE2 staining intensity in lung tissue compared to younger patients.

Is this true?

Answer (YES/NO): NO